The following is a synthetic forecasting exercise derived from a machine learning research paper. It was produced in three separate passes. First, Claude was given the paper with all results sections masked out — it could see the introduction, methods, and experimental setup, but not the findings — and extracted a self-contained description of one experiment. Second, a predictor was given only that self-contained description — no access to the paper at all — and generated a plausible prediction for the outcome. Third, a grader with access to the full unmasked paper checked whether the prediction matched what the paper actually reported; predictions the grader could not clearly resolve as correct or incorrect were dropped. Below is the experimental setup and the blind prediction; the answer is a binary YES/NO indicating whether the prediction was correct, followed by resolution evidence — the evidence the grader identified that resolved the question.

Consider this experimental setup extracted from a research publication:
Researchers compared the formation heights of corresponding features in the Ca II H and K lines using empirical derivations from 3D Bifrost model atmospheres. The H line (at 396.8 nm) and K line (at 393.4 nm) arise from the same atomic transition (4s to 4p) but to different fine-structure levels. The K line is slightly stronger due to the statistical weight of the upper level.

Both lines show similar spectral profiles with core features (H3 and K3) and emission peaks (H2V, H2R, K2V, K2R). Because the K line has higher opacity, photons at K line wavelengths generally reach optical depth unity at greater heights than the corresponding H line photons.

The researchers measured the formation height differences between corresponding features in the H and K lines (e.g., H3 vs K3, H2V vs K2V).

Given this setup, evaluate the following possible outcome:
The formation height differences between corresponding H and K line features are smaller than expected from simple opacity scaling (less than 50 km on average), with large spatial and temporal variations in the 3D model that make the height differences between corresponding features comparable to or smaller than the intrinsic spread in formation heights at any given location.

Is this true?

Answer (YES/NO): NO